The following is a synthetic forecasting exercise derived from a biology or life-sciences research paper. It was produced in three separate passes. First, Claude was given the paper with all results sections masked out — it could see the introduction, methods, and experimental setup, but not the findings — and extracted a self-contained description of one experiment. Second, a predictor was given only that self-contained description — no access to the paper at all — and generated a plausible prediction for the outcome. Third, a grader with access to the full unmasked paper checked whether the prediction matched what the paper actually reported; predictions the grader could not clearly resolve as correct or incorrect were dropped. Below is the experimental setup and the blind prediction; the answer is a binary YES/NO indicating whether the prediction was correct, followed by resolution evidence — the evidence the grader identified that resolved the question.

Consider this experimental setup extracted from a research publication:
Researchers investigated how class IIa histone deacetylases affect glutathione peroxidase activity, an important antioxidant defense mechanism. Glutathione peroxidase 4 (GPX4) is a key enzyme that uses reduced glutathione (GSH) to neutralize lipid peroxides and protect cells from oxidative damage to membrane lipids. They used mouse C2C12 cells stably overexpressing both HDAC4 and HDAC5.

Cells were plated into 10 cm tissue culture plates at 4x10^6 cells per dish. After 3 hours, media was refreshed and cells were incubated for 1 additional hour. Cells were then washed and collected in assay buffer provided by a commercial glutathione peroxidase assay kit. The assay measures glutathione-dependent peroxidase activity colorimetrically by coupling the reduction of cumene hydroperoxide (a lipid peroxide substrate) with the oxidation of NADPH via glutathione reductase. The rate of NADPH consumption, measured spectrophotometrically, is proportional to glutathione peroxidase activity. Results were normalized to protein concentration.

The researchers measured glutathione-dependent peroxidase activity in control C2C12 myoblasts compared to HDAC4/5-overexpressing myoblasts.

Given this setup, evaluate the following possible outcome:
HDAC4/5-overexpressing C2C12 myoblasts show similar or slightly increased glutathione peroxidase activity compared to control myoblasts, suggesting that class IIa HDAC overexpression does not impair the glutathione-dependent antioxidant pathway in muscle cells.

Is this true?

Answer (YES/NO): NO